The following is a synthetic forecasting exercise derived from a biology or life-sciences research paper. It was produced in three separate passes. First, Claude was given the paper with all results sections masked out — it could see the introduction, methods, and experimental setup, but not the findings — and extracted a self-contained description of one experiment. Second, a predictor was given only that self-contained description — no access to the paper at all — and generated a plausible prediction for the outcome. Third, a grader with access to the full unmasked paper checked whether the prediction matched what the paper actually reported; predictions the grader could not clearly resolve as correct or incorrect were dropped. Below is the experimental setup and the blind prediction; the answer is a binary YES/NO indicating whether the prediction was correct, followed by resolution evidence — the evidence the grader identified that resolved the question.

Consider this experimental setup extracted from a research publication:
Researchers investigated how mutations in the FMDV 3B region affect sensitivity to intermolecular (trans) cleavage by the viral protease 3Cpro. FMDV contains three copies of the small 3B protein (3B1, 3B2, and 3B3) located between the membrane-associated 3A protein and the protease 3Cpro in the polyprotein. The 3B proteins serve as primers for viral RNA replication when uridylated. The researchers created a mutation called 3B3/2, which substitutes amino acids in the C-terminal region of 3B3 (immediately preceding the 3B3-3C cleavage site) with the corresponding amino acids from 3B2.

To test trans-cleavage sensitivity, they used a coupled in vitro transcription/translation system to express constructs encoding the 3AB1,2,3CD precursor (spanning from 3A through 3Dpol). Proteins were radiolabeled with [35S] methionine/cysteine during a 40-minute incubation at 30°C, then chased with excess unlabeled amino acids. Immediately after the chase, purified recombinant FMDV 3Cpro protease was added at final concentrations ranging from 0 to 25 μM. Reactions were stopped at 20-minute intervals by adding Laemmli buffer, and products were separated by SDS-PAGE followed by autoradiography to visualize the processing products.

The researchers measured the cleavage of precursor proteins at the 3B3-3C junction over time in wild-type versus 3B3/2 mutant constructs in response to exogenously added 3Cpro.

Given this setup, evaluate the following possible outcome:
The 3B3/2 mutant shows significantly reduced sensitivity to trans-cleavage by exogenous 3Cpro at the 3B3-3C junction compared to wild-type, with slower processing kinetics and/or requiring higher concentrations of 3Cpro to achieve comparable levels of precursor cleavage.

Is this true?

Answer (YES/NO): NO